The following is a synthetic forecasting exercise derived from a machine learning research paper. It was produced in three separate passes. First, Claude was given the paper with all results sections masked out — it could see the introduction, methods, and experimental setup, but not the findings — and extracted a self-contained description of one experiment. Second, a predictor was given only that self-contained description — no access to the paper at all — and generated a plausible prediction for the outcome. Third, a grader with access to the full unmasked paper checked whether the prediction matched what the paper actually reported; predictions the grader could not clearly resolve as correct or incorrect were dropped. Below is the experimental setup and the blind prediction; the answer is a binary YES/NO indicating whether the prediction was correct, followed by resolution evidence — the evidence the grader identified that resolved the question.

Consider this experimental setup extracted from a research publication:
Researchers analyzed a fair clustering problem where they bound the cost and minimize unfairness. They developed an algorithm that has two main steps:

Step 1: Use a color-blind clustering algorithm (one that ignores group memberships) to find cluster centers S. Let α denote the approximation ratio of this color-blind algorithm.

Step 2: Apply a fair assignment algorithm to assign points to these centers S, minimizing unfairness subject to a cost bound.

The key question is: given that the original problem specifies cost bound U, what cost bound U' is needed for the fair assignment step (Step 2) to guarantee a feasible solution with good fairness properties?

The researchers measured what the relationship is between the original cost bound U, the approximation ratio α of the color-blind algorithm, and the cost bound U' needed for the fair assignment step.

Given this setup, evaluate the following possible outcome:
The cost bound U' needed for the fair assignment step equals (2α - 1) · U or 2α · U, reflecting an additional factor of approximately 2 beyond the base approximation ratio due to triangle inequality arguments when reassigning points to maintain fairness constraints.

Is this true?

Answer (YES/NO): NO